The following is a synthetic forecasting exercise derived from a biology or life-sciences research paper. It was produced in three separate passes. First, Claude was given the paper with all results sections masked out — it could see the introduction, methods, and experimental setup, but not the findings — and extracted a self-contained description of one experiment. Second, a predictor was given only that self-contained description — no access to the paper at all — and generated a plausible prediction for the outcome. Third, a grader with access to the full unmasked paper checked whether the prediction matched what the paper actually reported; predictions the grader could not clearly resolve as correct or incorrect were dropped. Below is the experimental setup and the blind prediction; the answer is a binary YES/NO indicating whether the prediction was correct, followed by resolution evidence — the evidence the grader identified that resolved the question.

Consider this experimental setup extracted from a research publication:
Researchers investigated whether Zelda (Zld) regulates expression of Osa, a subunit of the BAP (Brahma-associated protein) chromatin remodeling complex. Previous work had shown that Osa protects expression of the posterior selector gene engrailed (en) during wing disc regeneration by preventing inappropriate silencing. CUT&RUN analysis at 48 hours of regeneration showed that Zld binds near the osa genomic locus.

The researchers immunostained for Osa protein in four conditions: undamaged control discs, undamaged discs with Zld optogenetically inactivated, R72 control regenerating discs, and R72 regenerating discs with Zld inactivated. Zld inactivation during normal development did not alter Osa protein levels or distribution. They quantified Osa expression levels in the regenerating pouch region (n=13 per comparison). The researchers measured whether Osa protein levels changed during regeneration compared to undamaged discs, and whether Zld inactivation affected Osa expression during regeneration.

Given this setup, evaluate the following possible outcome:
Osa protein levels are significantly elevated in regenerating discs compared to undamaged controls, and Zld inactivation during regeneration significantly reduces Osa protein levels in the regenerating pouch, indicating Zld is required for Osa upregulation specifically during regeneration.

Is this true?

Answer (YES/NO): NO